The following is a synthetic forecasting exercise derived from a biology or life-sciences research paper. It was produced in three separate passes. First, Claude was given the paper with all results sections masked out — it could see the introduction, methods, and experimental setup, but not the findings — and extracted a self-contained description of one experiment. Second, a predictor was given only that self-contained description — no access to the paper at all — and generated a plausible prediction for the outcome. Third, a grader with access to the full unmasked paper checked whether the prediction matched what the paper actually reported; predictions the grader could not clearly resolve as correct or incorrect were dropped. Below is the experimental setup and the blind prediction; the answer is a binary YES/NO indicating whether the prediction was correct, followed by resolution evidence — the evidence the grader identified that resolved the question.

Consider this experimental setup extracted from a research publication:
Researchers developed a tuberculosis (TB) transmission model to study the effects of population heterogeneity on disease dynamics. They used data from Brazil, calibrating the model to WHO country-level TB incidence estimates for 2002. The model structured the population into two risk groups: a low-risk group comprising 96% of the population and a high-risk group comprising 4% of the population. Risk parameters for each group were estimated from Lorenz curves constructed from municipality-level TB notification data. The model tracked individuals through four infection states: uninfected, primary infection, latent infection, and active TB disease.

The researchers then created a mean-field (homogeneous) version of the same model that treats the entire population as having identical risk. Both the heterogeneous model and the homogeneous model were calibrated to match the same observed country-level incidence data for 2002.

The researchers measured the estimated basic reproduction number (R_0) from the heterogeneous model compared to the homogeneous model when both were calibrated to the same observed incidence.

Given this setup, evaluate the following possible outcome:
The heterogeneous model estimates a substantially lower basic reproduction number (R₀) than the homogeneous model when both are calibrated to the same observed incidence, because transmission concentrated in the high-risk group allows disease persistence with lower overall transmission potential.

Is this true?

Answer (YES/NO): YES